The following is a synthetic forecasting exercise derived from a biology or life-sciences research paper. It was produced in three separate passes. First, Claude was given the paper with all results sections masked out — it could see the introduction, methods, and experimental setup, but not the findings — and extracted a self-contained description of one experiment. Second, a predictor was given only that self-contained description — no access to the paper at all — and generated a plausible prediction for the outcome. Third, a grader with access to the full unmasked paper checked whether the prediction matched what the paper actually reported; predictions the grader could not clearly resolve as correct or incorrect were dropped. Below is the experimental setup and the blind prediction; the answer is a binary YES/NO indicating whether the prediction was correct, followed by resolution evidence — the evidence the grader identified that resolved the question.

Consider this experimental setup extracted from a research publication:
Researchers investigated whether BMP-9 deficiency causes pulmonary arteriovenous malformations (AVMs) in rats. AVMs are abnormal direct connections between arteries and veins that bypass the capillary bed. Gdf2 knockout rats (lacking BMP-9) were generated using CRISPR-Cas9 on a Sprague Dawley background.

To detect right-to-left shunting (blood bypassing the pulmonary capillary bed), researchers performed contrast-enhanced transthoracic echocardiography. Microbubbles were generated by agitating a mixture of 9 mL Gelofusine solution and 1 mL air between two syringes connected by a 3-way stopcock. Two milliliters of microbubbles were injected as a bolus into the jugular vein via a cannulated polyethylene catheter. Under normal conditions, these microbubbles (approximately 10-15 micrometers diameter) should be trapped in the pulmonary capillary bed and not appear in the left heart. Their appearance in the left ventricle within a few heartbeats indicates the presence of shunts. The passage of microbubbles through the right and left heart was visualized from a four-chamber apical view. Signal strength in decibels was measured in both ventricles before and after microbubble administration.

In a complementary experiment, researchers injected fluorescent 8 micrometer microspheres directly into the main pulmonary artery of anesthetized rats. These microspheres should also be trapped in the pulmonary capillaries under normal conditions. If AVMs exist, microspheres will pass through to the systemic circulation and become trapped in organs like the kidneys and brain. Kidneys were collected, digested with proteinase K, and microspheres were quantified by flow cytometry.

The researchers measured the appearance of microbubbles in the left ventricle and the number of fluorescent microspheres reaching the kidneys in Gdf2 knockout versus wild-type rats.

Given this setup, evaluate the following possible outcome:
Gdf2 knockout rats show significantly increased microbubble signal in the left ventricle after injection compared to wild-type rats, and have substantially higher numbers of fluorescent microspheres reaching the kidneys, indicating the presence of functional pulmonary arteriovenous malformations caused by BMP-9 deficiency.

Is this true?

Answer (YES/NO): YES